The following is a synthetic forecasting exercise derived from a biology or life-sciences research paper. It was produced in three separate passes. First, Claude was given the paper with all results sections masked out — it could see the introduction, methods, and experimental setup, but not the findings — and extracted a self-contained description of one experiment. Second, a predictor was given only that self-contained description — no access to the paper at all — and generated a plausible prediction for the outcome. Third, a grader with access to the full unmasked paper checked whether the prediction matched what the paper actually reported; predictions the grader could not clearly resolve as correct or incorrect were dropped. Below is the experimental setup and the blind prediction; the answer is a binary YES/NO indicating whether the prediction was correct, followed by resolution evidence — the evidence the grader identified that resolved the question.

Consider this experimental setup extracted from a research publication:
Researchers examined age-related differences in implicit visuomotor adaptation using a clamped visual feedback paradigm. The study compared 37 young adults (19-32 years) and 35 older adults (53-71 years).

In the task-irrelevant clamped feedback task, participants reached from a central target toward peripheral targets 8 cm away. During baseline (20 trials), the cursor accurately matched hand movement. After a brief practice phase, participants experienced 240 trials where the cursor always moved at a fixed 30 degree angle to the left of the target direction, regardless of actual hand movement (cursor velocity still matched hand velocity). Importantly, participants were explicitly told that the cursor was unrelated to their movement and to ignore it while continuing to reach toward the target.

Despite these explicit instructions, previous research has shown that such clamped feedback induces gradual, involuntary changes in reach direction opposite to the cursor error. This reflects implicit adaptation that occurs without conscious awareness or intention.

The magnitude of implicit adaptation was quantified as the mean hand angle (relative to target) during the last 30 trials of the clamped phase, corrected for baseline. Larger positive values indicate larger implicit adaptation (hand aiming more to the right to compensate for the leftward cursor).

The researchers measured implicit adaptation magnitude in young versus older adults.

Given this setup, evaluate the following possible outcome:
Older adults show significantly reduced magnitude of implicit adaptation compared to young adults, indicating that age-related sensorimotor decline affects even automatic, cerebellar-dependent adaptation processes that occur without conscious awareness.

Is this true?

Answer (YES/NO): NO